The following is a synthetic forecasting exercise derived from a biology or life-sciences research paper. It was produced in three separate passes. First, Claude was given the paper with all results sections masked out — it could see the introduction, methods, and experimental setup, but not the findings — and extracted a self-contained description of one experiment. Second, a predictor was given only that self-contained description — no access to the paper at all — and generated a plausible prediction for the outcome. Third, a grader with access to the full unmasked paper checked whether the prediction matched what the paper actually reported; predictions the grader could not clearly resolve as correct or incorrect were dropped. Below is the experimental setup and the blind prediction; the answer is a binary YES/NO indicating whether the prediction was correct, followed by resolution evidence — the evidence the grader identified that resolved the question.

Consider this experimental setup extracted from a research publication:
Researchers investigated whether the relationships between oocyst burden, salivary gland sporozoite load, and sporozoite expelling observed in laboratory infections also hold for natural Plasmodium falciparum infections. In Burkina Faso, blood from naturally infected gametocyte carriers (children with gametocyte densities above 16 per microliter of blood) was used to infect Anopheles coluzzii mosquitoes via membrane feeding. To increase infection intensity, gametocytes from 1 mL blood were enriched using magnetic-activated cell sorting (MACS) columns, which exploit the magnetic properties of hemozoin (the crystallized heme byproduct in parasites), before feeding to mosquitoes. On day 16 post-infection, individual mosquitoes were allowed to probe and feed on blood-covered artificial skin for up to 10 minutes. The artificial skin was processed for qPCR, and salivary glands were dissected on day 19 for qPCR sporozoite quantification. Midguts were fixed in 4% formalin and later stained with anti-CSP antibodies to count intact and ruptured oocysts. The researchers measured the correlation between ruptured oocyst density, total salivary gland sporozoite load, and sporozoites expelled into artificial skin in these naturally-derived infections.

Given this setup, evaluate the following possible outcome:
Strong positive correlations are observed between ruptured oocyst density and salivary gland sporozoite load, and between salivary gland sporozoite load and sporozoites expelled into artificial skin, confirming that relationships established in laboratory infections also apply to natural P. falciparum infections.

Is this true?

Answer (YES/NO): YES